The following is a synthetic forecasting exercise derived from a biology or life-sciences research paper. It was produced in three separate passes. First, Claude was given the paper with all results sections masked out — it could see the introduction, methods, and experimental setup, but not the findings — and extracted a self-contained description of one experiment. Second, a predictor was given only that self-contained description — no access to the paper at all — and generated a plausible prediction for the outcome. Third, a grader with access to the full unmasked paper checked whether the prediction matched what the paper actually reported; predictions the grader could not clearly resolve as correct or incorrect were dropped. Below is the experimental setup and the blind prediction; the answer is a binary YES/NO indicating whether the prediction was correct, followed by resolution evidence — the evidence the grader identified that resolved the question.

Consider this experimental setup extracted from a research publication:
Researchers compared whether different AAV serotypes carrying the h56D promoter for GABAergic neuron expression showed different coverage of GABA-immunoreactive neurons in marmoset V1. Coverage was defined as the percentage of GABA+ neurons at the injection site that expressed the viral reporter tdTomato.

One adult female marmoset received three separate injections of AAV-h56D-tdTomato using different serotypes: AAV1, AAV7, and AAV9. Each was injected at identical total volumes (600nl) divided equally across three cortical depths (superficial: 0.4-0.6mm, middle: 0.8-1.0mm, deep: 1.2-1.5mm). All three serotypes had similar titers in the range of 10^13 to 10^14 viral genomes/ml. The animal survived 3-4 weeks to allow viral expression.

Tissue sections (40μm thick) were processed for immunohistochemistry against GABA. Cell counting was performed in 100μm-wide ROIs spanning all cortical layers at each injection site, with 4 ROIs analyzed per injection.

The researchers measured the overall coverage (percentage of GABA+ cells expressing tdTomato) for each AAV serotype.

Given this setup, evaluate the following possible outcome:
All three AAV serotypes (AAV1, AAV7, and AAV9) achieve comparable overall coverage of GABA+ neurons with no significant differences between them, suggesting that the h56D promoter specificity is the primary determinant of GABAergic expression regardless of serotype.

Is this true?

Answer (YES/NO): NO